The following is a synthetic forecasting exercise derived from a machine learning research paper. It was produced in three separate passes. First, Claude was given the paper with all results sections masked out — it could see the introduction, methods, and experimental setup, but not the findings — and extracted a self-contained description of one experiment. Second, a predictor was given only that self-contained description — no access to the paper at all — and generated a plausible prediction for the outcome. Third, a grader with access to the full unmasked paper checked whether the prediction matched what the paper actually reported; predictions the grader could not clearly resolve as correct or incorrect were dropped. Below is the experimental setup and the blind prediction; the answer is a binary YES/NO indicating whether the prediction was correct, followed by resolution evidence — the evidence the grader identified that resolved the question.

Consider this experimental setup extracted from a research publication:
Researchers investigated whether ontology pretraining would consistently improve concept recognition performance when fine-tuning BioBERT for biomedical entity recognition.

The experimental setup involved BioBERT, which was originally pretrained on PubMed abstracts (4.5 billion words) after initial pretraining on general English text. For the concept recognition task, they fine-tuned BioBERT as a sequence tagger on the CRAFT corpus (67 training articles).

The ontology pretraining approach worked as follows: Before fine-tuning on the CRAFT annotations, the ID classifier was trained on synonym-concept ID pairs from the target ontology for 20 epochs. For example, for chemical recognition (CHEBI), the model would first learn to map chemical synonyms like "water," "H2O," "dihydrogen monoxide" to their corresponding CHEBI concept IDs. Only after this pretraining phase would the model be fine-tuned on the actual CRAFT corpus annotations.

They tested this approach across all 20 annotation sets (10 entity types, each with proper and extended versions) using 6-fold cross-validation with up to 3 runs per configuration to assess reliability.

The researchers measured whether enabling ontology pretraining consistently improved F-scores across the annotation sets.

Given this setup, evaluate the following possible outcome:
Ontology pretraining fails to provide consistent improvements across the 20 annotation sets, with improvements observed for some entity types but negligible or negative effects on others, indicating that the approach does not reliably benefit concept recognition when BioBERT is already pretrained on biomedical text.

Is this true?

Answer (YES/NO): YES